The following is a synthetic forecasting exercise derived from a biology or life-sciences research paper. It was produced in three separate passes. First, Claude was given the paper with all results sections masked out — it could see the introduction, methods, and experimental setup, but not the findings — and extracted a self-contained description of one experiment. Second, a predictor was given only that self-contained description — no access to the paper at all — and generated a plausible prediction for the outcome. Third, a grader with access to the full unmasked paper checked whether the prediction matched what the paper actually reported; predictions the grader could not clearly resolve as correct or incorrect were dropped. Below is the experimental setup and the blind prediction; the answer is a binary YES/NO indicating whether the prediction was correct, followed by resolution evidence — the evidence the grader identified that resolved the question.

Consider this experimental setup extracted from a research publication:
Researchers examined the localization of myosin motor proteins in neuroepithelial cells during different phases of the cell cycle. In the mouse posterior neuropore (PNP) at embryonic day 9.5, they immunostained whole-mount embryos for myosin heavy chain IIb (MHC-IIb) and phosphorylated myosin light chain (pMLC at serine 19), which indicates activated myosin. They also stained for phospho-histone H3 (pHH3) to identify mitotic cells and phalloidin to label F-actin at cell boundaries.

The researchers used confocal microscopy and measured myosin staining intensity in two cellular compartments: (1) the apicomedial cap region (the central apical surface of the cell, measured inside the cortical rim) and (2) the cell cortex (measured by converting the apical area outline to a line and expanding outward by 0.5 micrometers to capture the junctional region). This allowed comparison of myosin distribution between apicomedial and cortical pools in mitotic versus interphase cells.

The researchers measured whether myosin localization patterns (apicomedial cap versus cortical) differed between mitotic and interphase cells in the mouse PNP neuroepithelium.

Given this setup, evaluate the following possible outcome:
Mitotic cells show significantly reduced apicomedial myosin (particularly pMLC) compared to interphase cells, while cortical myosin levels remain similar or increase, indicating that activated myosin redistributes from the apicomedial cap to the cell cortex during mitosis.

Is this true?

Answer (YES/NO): NO